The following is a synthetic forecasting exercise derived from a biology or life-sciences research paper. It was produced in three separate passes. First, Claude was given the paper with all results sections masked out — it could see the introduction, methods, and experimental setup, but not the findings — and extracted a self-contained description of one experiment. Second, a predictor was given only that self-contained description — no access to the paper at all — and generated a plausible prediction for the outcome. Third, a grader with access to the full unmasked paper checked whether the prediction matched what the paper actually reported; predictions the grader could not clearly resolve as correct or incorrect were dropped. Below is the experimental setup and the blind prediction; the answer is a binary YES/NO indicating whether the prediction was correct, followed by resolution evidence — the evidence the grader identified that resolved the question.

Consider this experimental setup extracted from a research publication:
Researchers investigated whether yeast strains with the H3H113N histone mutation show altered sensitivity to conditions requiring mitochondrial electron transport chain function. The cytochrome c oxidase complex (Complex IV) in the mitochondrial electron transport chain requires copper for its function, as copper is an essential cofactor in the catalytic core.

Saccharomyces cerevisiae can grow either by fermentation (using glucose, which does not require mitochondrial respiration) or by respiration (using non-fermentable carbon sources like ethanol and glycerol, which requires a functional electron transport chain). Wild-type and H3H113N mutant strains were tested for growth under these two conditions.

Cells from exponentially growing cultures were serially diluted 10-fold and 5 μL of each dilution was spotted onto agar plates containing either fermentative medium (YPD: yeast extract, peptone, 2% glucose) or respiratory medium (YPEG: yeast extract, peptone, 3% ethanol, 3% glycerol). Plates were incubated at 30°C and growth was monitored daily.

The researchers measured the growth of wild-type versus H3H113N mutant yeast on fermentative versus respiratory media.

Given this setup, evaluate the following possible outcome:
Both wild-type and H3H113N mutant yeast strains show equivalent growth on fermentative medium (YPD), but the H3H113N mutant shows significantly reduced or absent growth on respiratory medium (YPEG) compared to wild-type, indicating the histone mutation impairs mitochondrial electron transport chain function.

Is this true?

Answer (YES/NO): NO